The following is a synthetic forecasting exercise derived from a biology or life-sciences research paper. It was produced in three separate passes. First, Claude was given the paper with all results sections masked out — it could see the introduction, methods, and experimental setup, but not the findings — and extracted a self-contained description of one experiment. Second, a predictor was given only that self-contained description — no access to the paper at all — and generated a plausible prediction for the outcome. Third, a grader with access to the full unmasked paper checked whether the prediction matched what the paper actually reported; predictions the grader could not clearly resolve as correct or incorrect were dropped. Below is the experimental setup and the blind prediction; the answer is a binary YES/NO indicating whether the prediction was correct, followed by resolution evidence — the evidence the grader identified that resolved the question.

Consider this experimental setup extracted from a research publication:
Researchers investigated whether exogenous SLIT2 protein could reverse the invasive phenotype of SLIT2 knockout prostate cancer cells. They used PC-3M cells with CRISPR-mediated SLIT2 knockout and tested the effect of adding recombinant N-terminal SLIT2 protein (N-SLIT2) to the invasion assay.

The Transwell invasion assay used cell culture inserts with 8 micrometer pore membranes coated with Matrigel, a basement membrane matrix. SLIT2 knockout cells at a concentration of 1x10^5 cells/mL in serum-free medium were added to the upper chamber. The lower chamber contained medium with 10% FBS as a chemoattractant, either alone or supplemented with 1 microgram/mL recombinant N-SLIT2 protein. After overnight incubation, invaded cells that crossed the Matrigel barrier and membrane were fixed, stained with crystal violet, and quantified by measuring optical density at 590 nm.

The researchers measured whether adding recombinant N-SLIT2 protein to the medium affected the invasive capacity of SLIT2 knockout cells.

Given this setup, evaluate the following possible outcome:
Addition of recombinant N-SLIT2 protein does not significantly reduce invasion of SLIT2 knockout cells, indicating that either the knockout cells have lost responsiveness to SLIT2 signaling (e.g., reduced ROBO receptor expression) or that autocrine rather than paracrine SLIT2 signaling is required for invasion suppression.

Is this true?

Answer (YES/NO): NO